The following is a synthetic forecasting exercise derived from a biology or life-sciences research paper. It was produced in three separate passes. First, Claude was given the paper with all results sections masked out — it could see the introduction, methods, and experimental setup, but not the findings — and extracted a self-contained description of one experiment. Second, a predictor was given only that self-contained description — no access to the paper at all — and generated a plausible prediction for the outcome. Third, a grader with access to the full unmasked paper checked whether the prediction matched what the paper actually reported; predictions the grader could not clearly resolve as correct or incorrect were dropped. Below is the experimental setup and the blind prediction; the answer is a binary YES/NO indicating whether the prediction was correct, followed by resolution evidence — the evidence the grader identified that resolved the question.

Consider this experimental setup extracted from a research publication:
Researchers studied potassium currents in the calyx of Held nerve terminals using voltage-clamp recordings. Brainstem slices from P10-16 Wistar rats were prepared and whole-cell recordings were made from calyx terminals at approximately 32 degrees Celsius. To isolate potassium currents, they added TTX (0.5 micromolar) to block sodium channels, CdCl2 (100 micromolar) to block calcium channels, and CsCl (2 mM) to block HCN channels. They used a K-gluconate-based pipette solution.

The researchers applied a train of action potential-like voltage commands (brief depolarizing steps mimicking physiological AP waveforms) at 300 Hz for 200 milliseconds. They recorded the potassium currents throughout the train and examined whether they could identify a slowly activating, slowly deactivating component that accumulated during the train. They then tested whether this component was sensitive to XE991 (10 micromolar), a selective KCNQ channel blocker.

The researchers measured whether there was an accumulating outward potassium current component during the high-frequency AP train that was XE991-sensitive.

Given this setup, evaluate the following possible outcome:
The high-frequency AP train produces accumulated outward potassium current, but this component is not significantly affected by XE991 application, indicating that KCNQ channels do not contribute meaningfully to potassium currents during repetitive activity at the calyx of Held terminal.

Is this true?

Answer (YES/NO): NO